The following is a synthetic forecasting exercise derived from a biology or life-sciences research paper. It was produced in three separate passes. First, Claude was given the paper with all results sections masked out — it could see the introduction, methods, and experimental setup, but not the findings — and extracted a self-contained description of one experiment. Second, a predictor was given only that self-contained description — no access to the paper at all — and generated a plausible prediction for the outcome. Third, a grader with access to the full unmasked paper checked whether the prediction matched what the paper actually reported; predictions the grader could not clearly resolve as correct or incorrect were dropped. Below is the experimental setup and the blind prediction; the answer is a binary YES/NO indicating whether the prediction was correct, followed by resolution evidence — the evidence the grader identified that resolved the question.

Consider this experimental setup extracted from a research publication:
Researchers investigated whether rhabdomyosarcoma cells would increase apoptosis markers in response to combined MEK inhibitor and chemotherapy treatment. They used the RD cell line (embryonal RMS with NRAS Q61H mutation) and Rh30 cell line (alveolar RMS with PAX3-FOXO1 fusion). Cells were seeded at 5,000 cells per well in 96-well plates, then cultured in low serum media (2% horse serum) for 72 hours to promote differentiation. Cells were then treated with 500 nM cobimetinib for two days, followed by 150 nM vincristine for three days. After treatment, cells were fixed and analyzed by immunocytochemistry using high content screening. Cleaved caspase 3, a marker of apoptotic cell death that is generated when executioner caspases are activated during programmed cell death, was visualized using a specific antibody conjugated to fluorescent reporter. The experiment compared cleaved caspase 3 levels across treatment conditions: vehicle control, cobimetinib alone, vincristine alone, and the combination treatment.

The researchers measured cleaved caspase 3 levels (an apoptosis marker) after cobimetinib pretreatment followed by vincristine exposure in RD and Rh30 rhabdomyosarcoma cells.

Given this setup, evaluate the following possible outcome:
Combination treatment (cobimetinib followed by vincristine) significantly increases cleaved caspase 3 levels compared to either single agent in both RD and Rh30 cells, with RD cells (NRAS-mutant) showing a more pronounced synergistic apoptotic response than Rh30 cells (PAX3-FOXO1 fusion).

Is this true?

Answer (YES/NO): NO